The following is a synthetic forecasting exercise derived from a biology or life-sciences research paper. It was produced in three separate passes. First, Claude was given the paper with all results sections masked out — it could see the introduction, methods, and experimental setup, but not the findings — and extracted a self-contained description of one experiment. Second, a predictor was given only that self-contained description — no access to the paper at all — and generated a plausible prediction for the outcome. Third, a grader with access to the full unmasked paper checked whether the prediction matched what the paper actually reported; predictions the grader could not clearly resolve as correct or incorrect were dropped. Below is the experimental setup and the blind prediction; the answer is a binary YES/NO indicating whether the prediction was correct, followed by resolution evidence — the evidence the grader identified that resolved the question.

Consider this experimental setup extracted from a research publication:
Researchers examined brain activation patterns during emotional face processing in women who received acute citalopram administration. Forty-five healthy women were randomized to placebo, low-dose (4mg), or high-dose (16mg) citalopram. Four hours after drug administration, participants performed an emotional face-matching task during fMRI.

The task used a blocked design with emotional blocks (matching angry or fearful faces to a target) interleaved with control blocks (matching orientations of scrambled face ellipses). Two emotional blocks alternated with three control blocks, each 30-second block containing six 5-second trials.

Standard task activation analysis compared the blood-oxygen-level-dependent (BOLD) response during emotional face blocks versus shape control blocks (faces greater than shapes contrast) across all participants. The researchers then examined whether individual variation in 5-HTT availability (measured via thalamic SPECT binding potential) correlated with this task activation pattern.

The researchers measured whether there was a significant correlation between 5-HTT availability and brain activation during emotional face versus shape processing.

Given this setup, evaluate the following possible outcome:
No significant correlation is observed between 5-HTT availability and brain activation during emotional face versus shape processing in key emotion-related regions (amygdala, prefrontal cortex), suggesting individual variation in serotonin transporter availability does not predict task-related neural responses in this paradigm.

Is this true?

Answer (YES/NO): YES